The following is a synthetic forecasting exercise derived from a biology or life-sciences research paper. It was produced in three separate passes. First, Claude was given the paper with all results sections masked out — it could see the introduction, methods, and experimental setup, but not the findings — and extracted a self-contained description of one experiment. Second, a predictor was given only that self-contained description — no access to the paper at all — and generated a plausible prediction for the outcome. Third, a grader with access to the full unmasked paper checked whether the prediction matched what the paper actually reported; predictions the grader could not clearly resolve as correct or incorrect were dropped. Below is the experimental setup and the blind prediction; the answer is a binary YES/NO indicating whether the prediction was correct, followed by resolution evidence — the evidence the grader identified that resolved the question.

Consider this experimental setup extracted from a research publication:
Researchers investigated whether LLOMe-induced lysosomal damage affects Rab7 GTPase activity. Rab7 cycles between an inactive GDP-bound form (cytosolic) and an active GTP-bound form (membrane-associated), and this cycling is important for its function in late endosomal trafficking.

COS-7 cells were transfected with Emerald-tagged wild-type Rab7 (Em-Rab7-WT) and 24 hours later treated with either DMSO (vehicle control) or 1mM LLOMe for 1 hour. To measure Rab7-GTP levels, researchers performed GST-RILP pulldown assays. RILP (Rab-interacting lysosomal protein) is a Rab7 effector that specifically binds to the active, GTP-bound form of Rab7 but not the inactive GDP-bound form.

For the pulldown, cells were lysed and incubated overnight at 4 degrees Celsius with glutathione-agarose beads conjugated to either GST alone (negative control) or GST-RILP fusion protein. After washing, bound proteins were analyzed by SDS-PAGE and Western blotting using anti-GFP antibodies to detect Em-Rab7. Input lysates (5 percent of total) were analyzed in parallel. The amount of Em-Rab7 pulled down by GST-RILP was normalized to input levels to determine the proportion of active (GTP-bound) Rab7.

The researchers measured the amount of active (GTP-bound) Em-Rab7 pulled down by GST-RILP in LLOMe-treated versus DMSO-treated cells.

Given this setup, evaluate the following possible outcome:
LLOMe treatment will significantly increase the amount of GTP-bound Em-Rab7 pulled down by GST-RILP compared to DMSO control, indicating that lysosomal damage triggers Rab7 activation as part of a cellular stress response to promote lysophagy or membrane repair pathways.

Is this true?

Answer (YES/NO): YES